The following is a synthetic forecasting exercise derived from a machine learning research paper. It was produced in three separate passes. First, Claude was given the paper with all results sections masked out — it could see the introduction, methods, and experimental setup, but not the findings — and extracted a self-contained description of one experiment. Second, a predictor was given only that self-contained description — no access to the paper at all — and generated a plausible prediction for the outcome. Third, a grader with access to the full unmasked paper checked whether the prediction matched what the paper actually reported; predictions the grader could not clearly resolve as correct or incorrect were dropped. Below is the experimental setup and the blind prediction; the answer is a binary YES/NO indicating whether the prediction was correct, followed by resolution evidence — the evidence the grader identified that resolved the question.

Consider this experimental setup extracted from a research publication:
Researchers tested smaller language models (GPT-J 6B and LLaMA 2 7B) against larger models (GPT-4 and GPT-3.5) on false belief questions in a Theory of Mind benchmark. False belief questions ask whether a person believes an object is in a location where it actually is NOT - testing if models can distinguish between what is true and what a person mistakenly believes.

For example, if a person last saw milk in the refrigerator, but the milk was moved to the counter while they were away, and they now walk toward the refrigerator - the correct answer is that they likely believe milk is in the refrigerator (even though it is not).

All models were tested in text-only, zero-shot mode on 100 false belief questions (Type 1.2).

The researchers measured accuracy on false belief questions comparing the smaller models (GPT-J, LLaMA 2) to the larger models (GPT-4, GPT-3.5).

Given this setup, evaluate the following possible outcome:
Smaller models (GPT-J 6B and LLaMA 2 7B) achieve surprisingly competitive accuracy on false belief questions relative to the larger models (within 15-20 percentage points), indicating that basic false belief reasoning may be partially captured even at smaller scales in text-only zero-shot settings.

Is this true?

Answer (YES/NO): NO